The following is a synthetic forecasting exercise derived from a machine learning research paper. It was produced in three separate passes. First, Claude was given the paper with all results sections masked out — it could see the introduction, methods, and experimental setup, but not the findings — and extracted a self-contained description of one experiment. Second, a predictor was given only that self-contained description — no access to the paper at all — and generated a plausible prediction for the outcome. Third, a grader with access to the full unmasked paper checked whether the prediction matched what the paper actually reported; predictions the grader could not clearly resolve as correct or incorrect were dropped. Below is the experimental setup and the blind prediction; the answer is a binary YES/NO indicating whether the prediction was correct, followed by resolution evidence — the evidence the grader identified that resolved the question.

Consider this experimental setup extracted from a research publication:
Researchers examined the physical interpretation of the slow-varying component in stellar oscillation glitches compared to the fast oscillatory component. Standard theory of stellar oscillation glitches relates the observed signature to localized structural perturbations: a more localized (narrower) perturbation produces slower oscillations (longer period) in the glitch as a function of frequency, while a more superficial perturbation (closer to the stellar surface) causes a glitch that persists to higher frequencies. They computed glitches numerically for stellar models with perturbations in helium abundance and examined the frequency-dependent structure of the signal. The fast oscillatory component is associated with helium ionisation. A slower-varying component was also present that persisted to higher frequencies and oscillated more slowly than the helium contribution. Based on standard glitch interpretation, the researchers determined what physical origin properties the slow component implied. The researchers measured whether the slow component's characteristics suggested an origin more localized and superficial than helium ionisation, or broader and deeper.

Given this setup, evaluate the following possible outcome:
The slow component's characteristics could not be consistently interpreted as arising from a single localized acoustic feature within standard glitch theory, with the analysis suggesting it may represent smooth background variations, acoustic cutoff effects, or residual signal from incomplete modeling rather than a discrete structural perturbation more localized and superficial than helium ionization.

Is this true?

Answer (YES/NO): NO